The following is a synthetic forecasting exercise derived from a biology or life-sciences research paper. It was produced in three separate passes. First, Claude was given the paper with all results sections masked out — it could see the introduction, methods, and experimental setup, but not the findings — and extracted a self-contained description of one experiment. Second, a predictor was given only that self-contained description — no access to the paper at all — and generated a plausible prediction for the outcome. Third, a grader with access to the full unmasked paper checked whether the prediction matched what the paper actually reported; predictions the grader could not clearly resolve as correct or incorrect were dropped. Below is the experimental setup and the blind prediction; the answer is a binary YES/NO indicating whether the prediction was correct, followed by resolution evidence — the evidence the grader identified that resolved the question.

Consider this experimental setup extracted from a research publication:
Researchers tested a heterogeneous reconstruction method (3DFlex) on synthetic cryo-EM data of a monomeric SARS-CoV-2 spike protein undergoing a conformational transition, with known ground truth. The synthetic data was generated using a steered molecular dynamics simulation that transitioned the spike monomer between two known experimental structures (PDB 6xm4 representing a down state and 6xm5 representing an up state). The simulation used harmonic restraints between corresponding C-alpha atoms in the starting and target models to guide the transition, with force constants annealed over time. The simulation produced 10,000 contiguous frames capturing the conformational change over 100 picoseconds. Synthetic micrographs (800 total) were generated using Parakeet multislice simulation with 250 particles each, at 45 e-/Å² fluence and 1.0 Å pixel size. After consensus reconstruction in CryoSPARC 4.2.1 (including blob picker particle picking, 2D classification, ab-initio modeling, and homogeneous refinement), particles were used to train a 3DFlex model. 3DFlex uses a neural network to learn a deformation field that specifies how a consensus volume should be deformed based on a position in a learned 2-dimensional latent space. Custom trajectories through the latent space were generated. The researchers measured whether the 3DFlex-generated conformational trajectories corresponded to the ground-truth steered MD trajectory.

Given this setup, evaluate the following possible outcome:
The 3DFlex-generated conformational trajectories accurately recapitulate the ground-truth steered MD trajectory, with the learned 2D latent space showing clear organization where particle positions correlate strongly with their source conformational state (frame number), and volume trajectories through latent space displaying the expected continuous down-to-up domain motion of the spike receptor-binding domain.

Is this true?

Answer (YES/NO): NO